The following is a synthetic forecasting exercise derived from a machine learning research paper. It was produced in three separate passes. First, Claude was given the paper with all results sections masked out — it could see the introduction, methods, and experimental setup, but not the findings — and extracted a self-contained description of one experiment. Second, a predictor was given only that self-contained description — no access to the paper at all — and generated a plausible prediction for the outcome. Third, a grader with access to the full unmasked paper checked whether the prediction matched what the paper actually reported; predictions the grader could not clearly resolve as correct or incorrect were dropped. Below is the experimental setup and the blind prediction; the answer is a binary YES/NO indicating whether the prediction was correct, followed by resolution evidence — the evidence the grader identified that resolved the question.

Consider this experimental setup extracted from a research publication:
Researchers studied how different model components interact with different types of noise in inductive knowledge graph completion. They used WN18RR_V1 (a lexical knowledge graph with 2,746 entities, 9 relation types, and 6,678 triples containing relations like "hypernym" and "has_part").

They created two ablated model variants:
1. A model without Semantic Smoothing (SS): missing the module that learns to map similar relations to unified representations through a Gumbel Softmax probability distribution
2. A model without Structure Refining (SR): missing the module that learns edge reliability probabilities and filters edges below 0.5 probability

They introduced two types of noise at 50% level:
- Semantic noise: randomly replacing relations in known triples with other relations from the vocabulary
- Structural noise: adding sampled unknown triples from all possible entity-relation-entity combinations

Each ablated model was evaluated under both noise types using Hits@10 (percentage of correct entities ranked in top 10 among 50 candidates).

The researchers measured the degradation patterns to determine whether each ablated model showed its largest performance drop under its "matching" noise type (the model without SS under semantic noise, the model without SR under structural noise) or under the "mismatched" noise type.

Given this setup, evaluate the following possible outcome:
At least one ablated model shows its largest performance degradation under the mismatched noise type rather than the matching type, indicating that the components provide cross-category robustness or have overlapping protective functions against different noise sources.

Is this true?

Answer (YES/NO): NO